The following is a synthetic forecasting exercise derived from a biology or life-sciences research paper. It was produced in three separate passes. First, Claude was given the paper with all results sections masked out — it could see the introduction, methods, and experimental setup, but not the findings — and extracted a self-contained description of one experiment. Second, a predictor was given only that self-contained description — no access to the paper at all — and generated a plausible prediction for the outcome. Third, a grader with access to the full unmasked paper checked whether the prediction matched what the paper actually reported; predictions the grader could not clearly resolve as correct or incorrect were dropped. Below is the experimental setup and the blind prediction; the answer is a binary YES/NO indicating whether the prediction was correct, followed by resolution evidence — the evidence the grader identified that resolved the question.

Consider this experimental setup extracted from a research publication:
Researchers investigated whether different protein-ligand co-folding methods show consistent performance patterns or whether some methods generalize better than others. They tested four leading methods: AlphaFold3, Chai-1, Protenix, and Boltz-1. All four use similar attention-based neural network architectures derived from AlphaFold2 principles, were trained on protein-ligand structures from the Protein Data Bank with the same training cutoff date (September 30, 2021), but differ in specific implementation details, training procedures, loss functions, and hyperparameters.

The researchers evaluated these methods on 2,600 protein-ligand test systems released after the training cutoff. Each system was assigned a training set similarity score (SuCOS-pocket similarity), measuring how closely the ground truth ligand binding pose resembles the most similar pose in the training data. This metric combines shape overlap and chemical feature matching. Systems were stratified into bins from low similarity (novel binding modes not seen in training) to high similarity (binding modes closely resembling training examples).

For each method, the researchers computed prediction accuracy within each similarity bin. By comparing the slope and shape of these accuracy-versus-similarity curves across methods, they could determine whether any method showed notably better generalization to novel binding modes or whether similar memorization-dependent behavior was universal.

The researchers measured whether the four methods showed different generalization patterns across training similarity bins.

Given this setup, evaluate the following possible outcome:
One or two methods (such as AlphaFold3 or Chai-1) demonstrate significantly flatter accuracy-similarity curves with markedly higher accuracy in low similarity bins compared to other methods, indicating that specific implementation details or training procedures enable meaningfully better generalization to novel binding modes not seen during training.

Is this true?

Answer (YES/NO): NO